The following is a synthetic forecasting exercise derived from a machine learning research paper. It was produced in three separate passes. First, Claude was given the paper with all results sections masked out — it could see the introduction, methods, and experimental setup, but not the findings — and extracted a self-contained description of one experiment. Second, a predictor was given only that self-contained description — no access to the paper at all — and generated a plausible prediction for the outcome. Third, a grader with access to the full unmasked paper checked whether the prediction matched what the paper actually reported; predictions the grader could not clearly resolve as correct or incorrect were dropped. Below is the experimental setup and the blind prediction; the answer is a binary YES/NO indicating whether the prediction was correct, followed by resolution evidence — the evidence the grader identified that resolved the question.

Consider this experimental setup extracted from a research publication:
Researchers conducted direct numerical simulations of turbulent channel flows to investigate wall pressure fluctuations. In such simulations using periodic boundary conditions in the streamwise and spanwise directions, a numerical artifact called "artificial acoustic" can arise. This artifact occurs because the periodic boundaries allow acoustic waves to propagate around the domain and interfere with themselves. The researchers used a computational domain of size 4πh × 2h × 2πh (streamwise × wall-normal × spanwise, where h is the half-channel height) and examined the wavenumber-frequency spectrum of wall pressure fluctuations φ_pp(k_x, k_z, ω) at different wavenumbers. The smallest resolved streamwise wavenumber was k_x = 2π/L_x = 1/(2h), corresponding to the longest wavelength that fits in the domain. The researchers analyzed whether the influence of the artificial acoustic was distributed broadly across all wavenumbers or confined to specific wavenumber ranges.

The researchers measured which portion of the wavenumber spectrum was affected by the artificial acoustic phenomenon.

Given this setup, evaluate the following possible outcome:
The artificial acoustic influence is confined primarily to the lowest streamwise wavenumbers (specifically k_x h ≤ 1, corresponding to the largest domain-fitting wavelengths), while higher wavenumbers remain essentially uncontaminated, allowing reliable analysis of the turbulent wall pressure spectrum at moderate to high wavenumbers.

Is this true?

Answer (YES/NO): YES